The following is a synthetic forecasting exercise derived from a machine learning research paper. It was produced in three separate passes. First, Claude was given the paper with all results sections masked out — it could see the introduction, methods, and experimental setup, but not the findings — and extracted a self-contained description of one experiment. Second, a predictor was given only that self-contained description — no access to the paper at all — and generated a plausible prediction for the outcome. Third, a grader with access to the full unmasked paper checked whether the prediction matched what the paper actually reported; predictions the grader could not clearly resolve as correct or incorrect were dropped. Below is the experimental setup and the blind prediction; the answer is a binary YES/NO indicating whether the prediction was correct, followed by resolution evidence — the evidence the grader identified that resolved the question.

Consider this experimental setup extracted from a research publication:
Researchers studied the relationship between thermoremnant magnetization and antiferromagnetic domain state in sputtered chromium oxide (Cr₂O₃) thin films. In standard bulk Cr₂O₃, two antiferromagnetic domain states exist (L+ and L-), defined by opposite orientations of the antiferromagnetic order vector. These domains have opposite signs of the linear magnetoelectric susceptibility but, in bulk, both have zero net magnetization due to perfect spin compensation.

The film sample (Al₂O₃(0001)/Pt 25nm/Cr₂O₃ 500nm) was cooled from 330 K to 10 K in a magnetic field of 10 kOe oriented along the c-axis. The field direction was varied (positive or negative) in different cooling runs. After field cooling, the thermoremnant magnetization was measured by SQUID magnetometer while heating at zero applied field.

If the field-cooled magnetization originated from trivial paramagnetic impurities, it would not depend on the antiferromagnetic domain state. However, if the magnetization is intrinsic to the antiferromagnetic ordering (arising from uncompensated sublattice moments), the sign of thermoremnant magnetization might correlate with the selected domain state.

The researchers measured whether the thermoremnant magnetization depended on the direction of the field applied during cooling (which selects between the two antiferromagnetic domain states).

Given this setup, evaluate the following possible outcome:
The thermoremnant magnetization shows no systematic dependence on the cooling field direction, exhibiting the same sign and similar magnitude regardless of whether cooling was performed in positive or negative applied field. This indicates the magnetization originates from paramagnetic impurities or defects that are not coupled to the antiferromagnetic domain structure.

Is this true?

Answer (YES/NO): NO